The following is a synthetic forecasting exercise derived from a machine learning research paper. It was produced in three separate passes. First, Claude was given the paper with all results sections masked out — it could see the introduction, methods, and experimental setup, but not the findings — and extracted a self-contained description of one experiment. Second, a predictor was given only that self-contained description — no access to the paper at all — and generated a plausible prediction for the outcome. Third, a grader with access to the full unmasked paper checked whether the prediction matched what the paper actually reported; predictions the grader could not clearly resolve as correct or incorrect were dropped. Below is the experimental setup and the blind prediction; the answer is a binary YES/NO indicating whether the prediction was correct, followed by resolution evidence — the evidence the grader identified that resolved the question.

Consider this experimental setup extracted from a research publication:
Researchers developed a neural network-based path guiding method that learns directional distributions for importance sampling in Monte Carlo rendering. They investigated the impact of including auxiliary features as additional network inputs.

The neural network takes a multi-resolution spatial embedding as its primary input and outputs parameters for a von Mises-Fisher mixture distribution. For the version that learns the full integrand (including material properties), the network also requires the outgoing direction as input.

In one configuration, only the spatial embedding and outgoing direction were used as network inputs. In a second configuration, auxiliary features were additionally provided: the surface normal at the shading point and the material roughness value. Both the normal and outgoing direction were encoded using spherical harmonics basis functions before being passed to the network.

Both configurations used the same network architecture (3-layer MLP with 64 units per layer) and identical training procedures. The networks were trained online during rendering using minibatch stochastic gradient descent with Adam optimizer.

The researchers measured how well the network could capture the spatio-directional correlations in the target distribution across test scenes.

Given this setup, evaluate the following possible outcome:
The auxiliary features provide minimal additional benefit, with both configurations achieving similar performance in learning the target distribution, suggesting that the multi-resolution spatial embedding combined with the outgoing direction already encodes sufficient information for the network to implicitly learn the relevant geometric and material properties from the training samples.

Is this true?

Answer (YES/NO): NO